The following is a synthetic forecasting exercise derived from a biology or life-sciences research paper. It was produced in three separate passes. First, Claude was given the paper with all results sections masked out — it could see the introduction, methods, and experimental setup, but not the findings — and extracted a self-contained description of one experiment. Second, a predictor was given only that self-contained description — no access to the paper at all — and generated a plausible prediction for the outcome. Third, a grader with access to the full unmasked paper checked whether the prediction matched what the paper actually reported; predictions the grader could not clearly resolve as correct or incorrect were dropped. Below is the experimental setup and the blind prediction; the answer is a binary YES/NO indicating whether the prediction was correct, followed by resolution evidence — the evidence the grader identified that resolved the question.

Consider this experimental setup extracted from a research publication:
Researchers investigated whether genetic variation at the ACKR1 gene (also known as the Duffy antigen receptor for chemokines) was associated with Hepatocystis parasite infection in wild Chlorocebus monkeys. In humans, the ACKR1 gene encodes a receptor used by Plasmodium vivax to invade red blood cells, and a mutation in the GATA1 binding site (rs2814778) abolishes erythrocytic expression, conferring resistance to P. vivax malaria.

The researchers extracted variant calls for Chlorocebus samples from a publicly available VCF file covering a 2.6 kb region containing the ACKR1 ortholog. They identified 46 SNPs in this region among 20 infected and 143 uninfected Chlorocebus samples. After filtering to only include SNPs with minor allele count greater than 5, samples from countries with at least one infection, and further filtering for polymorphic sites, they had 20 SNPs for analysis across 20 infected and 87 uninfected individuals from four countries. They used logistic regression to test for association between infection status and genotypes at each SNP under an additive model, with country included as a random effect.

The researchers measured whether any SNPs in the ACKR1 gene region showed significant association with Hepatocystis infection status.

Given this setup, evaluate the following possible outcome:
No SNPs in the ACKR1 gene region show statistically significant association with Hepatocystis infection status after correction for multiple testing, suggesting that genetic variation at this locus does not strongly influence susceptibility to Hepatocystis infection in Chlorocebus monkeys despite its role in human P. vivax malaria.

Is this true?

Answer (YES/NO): YES